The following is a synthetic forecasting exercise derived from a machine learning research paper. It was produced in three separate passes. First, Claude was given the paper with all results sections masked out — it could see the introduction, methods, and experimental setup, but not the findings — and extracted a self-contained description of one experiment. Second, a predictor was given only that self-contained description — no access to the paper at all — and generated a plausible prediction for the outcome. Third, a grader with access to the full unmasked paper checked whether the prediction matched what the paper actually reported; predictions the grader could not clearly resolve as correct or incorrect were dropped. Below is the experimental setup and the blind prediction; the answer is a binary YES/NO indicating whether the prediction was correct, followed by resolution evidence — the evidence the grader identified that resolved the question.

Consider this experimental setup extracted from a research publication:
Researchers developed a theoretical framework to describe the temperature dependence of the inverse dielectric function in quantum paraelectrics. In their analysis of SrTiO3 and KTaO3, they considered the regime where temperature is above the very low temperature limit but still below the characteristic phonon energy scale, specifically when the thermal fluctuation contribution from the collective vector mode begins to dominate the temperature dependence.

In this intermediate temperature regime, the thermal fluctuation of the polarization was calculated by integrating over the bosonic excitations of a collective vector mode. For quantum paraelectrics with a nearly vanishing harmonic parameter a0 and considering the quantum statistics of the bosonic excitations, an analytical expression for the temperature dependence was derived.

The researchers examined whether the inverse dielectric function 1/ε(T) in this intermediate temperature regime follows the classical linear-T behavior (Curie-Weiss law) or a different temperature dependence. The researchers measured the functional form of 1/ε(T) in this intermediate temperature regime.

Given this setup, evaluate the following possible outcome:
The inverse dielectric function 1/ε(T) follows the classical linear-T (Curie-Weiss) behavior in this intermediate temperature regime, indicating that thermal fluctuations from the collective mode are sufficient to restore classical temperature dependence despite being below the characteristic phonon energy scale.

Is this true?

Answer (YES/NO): NO